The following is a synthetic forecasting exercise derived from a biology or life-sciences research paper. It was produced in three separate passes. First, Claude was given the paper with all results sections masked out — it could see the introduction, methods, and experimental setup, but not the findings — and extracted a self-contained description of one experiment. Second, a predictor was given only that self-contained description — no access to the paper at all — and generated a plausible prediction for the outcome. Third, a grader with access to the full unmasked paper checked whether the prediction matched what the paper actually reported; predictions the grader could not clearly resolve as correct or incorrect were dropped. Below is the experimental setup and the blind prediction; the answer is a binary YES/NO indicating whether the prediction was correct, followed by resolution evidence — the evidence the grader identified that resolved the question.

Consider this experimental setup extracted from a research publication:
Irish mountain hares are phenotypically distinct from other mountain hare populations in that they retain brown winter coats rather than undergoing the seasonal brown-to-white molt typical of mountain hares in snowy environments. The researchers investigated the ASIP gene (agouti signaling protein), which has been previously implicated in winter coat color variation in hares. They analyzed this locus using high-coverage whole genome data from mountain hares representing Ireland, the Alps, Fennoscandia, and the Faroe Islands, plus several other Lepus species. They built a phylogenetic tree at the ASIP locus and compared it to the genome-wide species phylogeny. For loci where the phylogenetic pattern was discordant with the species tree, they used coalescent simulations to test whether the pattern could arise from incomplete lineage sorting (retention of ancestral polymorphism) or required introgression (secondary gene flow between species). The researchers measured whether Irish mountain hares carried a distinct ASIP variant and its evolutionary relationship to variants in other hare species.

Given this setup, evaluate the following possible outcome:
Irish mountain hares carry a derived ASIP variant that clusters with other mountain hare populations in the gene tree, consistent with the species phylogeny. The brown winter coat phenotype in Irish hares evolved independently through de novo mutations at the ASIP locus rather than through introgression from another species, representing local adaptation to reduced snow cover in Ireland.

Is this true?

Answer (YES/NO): NO